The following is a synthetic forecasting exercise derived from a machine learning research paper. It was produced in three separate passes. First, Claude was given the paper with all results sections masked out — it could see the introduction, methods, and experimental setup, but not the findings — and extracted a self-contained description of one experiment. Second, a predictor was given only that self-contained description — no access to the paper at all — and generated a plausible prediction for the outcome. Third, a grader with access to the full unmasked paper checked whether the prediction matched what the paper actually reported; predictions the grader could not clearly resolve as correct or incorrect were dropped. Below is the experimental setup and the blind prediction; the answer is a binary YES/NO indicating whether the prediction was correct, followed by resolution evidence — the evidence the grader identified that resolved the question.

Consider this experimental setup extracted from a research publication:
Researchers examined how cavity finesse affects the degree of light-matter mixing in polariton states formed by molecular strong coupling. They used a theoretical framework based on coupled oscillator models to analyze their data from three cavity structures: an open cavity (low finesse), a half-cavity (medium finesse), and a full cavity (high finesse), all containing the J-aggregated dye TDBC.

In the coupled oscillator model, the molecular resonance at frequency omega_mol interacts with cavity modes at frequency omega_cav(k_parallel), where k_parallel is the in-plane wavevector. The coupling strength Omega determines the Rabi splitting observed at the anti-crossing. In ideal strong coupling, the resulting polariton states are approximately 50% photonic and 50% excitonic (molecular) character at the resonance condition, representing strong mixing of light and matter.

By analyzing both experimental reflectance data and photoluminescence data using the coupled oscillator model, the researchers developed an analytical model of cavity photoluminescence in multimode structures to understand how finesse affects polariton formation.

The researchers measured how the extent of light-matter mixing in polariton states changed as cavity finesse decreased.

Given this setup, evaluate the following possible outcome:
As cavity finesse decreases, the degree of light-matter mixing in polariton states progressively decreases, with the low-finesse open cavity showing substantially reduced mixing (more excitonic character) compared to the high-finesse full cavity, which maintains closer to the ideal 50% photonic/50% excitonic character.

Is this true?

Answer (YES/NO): YES